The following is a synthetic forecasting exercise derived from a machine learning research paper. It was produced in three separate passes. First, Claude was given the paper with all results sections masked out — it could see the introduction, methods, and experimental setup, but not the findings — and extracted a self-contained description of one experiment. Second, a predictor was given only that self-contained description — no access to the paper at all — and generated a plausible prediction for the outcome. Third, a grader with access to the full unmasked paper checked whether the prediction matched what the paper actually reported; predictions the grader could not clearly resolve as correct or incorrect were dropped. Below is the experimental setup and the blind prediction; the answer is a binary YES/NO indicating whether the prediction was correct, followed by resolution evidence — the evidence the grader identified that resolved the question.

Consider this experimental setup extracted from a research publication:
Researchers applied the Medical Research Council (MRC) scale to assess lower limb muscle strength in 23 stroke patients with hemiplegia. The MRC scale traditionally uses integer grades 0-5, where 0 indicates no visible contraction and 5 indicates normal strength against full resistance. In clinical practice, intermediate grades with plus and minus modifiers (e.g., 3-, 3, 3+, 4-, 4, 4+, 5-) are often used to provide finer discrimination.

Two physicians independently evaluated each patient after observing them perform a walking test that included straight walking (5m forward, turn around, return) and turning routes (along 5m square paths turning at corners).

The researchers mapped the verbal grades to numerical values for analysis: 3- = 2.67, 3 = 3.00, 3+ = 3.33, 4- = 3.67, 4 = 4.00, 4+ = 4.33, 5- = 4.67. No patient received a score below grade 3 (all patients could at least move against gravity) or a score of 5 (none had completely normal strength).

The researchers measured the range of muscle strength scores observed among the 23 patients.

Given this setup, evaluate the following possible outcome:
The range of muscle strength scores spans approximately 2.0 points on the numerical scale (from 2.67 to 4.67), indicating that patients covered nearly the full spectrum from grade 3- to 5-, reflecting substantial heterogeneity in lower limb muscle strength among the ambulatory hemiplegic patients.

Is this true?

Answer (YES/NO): YES